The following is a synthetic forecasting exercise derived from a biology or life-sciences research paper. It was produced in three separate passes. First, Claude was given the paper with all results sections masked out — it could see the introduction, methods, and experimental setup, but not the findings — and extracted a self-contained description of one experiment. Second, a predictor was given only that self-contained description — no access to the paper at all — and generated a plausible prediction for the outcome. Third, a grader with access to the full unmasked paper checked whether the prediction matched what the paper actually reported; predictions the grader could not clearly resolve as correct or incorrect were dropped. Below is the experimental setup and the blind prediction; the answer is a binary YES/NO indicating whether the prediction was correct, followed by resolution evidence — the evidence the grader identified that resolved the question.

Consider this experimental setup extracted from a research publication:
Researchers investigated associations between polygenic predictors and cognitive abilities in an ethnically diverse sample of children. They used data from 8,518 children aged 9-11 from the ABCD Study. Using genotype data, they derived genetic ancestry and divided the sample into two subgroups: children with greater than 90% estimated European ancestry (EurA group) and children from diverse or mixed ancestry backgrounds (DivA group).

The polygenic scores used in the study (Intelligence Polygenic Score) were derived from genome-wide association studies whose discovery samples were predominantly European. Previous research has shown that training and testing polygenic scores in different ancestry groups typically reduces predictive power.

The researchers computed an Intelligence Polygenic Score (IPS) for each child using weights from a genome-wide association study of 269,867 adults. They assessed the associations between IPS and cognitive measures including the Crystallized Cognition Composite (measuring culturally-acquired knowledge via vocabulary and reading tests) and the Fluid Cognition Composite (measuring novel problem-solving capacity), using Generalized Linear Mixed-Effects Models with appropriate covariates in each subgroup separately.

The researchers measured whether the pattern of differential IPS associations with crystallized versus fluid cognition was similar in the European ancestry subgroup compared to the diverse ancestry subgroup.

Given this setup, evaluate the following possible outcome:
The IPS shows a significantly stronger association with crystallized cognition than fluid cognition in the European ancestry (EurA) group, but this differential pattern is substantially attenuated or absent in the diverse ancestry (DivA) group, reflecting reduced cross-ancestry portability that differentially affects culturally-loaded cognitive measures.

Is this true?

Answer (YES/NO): NO